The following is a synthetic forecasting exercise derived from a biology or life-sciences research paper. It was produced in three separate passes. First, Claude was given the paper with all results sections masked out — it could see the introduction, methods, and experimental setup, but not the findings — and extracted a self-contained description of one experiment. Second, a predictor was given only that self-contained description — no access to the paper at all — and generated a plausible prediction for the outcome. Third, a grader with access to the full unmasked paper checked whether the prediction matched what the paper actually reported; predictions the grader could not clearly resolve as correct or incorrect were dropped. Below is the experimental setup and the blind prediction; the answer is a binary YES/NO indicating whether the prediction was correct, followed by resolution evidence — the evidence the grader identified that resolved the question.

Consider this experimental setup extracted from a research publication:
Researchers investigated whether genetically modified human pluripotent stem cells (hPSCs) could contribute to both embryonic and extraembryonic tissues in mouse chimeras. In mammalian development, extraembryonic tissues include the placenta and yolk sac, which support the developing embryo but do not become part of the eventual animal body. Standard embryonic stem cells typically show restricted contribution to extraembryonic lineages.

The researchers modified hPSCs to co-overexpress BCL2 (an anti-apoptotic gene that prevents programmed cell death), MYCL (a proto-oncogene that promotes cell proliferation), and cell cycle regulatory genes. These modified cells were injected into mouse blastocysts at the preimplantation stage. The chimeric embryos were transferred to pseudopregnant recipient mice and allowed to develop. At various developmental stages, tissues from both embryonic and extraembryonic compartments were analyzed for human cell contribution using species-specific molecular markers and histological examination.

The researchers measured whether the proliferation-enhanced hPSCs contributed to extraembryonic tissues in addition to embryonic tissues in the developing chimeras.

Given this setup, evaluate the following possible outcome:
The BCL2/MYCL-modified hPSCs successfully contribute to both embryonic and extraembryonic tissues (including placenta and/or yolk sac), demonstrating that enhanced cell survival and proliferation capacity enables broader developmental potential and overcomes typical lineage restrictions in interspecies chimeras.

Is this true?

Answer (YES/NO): YES